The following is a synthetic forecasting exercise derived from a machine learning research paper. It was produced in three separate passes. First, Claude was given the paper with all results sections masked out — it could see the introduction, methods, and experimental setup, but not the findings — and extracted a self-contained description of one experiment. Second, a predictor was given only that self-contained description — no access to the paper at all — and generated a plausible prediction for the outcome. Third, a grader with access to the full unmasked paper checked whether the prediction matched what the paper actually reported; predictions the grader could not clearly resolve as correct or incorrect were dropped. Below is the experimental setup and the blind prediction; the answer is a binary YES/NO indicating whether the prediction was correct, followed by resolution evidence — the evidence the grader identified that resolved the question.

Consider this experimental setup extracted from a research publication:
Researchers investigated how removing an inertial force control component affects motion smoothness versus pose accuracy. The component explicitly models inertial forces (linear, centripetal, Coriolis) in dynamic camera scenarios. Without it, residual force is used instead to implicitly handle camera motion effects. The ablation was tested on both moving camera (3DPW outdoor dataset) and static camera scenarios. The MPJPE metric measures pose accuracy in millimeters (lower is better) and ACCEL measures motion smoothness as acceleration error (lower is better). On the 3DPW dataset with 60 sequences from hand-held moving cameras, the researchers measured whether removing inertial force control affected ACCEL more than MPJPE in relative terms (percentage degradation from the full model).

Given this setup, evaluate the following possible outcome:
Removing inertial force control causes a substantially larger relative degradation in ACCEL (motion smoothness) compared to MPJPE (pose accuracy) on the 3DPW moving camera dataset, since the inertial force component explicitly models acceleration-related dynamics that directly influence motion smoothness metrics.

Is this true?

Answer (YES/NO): YES